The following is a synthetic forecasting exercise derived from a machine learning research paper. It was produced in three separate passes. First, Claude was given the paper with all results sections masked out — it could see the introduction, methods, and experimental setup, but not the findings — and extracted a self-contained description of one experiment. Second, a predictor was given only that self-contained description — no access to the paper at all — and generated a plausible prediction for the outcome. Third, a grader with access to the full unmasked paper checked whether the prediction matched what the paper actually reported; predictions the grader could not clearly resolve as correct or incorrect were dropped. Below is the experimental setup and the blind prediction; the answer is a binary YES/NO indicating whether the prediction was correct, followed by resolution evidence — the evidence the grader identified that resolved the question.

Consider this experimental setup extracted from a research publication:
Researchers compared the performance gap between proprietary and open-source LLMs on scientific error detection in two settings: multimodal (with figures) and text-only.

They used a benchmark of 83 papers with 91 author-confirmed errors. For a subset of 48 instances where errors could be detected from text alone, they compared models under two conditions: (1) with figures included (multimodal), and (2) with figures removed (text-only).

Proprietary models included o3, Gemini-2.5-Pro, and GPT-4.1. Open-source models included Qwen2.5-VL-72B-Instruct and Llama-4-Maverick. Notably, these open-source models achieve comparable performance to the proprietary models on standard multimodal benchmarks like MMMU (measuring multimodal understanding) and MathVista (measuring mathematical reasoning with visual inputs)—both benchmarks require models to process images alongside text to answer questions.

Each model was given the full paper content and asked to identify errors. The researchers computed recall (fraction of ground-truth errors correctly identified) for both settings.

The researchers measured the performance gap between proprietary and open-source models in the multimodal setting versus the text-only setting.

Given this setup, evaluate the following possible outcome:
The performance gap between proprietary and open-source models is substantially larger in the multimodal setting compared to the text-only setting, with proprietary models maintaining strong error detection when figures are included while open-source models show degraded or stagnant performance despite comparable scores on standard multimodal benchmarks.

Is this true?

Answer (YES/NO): YES